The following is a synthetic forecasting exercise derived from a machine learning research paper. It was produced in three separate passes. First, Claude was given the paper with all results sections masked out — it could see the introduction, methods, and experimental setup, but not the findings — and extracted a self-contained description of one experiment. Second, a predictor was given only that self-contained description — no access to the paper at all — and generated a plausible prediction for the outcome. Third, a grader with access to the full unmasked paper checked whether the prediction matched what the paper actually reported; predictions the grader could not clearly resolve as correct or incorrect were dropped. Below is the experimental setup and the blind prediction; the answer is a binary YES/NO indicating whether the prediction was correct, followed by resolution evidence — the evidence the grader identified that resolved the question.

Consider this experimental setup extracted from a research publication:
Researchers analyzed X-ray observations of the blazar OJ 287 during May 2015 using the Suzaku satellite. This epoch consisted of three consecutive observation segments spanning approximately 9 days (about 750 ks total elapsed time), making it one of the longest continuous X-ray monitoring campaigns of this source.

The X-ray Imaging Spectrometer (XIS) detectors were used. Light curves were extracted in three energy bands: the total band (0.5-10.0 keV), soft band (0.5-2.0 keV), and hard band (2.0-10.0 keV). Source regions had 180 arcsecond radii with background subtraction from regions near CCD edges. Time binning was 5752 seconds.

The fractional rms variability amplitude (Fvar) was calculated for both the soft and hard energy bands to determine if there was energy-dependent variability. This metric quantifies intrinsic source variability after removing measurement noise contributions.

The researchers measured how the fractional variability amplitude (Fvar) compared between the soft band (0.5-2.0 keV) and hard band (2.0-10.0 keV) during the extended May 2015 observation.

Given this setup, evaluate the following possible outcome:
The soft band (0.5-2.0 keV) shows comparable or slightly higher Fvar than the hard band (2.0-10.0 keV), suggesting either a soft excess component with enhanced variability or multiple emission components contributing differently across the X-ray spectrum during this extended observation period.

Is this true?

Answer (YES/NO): NO